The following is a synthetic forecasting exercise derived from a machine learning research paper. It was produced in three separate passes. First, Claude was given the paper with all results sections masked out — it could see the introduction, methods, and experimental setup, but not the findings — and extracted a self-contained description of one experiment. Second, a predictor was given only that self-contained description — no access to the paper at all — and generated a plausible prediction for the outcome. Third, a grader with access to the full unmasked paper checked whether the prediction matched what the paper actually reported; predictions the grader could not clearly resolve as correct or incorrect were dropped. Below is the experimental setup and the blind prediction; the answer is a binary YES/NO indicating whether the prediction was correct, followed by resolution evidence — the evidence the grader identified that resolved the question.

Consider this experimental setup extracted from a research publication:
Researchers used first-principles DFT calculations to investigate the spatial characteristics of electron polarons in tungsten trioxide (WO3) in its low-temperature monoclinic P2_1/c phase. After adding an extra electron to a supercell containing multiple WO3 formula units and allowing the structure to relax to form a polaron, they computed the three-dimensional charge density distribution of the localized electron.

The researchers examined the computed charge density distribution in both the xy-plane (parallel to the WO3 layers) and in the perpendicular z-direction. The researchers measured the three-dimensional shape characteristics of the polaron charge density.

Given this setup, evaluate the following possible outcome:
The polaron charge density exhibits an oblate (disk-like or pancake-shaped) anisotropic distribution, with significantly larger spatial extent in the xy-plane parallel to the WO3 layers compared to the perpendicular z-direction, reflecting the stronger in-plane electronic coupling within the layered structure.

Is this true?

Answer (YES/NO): YES